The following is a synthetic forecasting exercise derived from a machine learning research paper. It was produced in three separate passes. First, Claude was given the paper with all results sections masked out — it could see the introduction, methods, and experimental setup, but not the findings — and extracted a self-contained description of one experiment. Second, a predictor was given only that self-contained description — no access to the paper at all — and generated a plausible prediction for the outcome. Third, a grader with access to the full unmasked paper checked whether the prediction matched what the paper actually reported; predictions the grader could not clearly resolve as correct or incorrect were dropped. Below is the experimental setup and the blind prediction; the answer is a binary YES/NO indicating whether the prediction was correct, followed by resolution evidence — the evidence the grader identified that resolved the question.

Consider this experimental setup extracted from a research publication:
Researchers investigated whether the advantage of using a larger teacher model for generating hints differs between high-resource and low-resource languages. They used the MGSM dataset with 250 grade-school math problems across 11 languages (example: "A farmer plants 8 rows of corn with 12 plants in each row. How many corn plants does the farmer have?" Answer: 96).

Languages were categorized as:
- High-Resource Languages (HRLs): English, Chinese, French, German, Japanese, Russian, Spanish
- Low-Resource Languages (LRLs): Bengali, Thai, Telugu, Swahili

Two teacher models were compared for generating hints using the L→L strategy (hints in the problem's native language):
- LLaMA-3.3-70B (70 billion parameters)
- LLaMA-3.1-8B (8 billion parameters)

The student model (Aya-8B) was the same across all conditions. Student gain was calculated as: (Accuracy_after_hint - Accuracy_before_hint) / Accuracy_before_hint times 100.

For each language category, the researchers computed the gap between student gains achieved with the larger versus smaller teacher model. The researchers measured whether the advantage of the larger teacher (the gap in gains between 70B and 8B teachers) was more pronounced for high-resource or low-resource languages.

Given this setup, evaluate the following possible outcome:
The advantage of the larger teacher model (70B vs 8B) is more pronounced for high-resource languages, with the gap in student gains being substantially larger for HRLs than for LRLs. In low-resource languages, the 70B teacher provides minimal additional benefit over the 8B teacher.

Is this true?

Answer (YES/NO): NO